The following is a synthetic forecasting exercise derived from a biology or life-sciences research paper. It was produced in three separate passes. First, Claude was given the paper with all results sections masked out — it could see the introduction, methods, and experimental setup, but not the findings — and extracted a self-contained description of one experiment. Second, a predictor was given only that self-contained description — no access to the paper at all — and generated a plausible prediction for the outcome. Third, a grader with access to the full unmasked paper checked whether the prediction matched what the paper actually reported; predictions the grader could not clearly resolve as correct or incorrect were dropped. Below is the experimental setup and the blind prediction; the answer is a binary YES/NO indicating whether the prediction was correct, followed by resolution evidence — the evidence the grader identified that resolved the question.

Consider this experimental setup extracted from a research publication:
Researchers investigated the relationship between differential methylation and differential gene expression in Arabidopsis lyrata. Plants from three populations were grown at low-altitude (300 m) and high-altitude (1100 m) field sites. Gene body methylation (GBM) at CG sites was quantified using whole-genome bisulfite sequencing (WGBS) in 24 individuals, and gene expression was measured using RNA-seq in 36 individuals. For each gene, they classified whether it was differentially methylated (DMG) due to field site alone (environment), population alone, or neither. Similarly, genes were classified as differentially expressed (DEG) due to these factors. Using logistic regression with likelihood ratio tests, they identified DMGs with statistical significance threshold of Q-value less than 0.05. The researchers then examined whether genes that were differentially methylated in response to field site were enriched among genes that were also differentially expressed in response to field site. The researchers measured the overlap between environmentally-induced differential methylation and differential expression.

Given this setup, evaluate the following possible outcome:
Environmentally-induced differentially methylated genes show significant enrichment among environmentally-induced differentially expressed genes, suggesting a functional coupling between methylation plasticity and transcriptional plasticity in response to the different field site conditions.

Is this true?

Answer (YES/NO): NO